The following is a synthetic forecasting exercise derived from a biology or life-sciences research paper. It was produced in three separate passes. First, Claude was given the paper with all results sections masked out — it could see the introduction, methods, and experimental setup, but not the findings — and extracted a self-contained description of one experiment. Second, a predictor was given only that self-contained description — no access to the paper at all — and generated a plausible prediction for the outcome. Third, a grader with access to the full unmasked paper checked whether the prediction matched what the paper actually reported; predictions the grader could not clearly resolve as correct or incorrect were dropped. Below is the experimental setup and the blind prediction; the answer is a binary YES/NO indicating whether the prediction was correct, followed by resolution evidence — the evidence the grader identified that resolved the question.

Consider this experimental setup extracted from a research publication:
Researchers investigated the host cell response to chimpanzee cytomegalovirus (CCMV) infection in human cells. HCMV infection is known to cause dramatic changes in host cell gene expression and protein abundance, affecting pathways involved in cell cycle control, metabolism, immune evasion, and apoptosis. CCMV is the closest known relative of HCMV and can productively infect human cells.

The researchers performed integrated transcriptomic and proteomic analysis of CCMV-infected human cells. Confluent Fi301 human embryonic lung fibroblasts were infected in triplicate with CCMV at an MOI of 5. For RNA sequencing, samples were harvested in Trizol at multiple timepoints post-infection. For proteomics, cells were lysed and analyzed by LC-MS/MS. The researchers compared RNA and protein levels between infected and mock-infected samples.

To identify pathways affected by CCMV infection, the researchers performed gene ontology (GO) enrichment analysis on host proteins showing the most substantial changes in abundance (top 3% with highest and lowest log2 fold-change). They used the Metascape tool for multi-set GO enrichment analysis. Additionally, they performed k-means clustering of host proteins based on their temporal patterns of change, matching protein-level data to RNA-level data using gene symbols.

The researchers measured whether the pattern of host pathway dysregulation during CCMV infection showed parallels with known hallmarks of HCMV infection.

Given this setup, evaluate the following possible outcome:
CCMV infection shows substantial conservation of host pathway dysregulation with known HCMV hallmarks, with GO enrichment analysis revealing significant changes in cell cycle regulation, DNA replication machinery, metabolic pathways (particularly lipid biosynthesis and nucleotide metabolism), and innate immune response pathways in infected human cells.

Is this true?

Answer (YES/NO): NO